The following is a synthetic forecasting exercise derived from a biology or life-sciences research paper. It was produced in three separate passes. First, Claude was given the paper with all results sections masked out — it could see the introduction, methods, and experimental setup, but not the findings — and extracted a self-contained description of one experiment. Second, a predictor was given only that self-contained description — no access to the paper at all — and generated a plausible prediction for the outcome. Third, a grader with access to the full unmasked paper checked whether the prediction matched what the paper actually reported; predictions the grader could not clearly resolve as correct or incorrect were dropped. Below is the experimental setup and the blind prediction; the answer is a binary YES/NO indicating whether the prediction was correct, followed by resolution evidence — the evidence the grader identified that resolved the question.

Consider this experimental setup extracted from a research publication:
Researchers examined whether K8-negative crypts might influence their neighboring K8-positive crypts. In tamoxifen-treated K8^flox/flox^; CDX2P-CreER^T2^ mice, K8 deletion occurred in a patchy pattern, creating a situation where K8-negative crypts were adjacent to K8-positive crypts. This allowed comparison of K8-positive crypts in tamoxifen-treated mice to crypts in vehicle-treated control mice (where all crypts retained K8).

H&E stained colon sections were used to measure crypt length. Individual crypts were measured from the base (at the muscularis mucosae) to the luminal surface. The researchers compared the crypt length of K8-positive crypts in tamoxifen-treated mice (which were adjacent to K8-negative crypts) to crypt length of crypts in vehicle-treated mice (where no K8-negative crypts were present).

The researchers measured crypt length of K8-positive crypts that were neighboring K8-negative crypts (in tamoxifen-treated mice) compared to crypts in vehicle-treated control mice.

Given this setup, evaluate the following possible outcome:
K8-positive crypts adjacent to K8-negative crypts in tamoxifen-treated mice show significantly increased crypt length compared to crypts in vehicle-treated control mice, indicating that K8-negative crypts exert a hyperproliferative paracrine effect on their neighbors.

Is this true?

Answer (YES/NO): YES